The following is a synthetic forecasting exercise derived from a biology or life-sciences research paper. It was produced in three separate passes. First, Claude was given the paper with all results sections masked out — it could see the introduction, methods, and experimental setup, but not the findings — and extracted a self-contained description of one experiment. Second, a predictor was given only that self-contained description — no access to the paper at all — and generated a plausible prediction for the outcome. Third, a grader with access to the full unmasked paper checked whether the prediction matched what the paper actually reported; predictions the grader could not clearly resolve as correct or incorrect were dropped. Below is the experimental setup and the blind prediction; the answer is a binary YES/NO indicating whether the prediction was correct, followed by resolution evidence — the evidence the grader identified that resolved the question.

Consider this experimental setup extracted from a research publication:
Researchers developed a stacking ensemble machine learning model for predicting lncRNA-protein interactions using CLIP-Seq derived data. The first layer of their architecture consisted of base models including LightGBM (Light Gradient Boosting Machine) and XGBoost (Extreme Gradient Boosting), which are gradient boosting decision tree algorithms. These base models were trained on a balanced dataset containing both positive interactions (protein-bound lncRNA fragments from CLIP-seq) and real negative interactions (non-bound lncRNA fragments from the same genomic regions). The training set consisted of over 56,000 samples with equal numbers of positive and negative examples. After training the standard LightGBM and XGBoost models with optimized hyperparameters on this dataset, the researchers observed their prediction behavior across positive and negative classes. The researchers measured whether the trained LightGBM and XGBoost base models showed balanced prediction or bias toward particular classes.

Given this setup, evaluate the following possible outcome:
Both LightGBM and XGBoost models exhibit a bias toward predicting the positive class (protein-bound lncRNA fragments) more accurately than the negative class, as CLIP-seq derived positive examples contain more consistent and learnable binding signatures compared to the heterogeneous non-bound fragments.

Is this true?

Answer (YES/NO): NO